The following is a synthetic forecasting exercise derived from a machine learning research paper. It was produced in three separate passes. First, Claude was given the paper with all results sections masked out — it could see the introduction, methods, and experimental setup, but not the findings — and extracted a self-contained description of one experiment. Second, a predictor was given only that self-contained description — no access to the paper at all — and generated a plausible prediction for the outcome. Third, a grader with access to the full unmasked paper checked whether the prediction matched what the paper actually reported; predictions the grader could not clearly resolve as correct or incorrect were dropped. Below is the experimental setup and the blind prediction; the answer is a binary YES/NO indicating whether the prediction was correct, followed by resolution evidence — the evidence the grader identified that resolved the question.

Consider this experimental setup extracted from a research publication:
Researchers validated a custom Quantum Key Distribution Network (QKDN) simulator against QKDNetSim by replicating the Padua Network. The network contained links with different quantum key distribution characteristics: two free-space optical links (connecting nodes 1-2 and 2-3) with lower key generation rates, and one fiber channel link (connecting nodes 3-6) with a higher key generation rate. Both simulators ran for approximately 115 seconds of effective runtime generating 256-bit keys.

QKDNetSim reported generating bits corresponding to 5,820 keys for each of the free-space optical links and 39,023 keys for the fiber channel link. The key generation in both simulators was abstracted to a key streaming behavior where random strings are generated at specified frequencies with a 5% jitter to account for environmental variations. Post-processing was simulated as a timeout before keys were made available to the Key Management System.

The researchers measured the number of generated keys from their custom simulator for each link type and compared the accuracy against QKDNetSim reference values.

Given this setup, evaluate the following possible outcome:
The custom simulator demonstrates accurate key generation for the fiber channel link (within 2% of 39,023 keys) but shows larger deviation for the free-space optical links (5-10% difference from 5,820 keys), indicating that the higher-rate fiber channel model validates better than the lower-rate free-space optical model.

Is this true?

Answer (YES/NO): NO